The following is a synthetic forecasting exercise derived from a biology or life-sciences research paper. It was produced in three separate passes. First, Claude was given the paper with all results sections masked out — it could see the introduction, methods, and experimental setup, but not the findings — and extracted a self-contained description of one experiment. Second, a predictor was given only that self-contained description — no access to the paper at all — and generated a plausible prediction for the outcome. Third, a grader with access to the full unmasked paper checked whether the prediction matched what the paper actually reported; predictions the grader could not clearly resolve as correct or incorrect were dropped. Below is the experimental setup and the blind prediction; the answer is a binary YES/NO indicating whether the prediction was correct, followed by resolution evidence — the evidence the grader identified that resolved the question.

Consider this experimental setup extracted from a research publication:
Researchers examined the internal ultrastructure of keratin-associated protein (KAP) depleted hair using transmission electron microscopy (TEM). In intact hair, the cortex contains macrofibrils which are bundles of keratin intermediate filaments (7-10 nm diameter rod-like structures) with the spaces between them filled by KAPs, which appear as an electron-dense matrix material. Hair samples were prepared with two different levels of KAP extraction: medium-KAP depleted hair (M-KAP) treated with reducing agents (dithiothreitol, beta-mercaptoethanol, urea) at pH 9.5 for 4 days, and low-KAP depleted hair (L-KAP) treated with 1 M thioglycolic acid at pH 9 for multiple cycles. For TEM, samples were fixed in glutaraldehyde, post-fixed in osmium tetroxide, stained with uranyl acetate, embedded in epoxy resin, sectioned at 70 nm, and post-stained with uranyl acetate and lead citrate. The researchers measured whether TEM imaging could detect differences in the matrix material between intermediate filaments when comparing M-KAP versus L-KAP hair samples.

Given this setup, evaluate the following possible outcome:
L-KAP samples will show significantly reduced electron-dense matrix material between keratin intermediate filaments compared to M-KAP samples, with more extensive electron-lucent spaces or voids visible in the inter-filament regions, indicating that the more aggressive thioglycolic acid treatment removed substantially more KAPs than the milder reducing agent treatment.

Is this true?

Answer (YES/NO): YES